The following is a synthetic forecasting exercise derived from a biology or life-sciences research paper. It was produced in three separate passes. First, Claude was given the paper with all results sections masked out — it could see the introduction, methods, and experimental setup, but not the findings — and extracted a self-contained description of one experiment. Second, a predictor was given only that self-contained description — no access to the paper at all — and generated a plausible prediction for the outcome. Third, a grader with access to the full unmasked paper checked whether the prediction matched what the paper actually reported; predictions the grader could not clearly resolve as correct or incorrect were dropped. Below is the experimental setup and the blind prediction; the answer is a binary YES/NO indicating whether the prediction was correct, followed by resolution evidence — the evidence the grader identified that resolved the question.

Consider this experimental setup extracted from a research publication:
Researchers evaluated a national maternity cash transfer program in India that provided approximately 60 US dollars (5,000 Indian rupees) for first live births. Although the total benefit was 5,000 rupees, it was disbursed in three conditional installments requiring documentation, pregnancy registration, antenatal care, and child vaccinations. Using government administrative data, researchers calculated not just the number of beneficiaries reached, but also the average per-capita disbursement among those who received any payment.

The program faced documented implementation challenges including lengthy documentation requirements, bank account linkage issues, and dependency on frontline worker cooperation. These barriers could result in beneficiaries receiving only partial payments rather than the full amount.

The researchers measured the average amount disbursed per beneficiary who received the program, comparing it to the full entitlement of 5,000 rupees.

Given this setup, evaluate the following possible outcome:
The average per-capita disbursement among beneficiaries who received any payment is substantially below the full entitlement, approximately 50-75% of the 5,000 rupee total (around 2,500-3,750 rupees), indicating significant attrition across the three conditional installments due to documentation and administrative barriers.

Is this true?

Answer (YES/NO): NO